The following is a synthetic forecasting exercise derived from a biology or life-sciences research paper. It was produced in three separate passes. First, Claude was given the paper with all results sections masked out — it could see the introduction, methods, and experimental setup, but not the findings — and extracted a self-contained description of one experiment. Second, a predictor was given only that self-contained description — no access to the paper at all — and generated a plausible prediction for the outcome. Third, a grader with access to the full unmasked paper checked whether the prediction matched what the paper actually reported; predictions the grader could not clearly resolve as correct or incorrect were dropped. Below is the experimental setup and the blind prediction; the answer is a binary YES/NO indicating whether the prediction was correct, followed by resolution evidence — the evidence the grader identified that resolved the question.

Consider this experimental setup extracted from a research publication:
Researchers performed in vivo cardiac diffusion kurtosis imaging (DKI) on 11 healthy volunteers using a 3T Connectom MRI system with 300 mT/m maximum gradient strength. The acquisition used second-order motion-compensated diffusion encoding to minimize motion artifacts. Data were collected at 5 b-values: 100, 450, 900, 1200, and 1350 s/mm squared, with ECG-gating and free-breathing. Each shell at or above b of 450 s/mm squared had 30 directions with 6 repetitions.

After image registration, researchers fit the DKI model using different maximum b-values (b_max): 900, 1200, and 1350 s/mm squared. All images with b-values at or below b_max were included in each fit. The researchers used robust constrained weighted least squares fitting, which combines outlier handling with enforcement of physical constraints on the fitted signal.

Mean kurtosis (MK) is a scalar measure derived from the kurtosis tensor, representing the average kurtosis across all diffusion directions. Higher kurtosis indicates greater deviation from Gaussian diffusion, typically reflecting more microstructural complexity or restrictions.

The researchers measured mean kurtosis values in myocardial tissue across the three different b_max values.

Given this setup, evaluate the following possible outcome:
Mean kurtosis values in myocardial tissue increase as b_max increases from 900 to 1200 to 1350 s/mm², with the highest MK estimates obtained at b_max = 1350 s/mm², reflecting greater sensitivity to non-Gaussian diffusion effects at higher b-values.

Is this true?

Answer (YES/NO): NO